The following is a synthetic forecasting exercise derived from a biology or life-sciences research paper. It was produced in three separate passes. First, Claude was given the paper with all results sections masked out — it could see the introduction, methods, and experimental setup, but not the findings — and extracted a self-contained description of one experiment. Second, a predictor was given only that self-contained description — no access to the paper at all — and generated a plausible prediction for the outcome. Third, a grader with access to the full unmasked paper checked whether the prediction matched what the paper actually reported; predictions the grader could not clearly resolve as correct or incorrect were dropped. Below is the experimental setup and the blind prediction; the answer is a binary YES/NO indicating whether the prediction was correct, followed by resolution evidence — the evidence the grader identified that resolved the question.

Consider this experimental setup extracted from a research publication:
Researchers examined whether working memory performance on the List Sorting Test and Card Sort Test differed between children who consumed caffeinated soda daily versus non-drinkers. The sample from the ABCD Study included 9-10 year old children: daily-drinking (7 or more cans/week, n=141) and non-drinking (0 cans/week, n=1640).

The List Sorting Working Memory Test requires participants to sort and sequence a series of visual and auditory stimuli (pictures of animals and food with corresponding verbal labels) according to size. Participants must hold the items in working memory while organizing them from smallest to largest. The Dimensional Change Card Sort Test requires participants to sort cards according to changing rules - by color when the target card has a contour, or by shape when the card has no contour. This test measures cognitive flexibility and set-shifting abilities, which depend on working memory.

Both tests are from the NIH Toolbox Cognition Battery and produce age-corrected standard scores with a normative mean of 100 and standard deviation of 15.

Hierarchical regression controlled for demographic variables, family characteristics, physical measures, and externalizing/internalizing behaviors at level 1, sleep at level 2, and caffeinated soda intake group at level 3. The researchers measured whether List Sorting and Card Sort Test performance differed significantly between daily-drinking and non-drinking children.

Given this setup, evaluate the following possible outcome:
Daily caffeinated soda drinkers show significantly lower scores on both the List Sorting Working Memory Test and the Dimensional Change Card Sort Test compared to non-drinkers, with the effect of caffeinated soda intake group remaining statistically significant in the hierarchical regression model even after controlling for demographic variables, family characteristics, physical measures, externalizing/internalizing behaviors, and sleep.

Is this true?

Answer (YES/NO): NO